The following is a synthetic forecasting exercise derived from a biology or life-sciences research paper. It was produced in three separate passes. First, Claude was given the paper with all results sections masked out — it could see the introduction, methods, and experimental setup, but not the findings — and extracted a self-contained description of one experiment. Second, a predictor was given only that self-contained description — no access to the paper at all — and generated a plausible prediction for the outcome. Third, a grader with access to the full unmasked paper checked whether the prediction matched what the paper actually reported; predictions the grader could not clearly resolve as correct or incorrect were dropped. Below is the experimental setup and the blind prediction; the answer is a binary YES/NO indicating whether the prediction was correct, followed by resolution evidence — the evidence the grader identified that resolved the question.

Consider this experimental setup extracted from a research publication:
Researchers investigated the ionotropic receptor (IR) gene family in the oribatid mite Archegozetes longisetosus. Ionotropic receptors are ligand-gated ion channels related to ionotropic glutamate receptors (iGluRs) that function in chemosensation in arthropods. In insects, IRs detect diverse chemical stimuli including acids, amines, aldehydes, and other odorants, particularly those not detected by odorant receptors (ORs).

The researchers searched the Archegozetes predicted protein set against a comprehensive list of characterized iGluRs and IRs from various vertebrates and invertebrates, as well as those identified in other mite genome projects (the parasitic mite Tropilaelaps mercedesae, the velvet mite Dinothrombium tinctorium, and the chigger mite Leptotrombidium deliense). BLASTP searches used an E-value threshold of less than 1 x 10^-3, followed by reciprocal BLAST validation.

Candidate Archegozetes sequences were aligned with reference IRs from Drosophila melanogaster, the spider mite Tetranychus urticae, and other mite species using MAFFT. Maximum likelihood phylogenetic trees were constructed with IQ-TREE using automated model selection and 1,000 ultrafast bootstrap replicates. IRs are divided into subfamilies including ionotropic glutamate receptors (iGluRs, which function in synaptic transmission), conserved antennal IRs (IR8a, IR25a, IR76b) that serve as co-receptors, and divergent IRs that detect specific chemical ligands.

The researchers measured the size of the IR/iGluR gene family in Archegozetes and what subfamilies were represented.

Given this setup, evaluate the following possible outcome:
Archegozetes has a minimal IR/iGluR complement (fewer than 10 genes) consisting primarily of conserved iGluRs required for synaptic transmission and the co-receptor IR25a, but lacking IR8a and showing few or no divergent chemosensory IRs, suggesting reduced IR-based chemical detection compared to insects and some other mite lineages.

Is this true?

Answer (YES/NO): NO